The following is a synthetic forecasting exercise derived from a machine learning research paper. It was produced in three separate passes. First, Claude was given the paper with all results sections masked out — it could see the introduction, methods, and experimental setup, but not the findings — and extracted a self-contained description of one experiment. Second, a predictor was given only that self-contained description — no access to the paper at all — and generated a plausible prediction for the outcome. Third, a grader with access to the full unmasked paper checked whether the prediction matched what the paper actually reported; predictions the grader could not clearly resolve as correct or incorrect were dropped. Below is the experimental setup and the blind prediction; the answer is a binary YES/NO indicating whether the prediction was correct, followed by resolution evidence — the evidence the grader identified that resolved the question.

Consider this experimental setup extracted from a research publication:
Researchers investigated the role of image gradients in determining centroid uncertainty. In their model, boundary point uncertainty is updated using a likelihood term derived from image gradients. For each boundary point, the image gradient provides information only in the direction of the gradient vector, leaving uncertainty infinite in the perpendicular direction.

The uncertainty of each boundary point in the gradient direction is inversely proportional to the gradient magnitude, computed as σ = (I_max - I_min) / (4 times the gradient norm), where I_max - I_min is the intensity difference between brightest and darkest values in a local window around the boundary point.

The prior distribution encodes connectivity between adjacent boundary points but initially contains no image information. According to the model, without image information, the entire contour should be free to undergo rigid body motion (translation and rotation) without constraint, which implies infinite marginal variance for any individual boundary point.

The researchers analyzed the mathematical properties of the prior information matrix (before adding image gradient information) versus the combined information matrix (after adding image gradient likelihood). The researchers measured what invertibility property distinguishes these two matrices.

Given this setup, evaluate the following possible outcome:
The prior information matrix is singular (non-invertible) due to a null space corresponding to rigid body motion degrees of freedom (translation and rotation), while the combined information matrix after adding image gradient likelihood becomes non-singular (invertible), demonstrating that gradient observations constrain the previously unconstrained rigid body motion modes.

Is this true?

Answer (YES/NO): YES